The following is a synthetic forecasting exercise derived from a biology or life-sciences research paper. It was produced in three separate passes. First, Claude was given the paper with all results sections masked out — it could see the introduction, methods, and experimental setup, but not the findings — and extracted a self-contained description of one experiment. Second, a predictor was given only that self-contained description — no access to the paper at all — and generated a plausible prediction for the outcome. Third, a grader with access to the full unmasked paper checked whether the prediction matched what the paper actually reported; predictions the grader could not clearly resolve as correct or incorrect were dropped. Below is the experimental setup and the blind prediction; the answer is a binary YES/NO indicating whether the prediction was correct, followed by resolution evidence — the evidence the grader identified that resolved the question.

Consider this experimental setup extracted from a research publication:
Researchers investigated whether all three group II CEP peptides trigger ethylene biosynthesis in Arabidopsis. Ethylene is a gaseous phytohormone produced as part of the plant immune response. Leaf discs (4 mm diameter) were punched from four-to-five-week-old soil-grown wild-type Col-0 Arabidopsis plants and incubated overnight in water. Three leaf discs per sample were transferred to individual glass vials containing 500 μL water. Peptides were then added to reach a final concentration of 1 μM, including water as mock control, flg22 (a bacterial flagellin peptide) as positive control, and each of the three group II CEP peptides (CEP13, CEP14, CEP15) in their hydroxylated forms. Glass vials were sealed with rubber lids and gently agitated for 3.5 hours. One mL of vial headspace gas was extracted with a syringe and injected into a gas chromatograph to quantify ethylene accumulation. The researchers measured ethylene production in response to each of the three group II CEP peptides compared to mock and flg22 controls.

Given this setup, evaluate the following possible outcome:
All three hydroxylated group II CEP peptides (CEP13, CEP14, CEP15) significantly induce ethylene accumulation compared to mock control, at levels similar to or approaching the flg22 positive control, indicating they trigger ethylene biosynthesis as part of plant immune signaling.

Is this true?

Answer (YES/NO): NO